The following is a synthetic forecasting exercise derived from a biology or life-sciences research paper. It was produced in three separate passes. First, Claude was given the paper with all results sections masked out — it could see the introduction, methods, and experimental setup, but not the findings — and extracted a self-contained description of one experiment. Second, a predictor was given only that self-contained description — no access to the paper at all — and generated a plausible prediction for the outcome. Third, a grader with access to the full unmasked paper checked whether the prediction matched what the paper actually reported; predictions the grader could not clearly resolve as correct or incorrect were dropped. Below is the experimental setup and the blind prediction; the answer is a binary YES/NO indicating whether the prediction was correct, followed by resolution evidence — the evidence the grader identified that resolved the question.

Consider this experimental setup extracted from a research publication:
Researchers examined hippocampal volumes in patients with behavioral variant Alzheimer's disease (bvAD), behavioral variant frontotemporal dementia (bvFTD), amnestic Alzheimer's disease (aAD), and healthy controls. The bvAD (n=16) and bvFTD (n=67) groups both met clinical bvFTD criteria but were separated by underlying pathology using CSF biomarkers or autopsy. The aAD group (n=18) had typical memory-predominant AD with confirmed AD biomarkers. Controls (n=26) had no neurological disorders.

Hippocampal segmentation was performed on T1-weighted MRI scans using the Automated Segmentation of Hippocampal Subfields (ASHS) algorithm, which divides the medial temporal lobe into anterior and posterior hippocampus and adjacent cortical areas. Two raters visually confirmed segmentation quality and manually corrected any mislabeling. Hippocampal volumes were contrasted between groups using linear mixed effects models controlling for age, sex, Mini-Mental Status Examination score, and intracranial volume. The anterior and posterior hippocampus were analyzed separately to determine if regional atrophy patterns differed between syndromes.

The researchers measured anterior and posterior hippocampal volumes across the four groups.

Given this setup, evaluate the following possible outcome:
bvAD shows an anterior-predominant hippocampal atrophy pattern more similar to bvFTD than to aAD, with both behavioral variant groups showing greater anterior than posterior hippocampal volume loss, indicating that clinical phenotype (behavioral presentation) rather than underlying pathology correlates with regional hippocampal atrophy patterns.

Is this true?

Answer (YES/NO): NO